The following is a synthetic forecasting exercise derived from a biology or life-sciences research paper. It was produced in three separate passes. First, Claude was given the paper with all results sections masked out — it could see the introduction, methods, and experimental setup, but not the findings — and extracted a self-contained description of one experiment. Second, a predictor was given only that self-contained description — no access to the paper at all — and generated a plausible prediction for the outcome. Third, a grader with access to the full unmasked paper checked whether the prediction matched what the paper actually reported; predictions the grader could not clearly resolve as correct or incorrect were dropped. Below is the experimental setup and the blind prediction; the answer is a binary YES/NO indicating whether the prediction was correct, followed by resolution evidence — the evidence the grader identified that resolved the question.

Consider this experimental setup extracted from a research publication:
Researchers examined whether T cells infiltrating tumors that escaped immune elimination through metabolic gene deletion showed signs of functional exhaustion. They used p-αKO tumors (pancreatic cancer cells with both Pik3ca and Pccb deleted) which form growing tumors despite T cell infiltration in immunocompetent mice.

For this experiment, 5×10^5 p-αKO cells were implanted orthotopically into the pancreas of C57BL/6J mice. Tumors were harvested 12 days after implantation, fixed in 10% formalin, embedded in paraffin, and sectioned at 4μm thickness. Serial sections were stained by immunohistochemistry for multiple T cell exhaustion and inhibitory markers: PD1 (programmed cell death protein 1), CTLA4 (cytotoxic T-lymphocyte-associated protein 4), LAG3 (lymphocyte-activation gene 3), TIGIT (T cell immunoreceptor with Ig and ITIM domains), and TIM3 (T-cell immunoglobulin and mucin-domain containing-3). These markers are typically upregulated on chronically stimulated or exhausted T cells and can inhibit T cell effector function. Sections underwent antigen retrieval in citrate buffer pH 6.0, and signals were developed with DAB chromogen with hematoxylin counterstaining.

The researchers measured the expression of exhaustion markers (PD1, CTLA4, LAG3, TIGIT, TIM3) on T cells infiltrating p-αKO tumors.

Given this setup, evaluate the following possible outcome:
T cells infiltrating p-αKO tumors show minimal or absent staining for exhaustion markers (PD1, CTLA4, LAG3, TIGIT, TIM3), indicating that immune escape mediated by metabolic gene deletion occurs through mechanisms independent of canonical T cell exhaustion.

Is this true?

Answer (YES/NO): NO